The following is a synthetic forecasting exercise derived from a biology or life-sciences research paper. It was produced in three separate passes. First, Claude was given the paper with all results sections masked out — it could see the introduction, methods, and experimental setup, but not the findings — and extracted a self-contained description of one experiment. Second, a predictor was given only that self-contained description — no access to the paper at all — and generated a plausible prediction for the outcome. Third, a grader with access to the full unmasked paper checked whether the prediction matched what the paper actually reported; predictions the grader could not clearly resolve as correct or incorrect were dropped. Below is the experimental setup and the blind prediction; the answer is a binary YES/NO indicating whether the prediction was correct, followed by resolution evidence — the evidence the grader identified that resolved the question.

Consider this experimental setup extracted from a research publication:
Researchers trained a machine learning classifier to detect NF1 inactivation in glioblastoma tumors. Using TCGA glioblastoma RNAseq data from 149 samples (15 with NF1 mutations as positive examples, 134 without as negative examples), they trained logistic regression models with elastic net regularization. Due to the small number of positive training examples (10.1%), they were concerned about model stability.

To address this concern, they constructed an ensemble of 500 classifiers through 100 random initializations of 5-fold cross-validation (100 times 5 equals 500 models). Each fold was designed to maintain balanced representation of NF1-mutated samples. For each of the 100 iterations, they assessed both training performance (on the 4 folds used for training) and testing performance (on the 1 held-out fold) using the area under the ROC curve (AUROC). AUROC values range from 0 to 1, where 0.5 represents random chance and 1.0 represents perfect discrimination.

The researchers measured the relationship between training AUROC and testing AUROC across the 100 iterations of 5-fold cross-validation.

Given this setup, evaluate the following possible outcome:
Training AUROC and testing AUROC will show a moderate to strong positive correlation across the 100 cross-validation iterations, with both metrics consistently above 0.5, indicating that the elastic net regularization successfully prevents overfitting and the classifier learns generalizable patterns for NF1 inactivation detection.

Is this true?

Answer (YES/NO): NO